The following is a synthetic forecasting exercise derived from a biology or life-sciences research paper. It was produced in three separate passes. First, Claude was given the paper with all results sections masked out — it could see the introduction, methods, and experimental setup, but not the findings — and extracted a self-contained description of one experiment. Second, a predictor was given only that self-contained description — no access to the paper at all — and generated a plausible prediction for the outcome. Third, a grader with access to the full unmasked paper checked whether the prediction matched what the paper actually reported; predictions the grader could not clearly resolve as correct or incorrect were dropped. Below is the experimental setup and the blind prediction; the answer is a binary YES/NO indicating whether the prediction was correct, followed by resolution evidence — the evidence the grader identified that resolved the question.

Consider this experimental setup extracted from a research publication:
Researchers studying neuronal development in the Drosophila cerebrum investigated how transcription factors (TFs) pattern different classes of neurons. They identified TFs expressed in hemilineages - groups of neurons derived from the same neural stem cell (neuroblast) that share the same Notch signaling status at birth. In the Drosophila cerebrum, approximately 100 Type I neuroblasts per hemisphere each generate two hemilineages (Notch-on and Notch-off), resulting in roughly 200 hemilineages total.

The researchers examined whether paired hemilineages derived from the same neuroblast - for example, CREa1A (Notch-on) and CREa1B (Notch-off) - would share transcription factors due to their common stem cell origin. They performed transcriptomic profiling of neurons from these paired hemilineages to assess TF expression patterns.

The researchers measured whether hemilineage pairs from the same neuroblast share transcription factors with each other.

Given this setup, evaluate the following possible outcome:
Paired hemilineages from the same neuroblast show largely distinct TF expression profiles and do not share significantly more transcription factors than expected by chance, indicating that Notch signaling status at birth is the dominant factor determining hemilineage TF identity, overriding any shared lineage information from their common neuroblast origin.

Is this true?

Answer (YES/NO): YES